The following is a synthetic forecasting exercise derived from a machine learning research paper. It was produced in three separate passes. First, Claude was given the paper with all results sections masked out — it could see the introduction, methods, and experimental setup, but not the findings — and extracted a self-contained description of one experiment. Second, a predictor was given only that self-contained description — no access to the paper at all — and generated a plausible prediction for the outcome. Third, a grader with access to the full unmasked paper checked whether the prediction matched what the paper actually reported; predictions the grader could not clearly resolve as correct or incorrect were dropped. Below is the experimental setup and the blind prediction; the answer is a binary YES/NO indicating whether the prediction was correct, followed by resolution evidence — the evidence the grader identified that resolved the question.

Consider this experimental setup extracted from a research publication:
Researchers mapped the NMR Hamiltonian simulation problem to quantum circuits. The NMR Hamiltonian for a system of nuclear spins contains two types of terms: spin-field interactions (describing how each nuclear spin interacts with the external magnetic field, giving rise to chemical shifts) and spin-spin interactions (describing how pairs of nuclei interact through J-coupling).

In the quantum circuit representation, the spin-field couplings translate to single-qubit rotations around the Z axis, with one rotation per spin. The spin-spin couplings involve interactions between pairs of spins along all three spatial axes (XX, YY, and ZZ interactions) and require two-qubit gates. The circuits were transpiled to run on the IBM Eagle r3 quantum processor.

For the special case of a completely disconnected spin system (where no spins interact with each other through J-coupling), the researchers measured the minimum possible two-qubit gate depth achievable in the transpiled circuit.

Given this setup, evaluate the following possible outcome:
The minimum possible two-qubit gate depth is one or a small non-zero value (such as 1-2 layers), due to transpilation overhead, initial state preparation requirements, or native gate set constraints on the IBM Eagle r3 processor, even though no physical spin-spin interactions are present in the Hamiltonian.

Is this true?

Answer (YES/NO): YES